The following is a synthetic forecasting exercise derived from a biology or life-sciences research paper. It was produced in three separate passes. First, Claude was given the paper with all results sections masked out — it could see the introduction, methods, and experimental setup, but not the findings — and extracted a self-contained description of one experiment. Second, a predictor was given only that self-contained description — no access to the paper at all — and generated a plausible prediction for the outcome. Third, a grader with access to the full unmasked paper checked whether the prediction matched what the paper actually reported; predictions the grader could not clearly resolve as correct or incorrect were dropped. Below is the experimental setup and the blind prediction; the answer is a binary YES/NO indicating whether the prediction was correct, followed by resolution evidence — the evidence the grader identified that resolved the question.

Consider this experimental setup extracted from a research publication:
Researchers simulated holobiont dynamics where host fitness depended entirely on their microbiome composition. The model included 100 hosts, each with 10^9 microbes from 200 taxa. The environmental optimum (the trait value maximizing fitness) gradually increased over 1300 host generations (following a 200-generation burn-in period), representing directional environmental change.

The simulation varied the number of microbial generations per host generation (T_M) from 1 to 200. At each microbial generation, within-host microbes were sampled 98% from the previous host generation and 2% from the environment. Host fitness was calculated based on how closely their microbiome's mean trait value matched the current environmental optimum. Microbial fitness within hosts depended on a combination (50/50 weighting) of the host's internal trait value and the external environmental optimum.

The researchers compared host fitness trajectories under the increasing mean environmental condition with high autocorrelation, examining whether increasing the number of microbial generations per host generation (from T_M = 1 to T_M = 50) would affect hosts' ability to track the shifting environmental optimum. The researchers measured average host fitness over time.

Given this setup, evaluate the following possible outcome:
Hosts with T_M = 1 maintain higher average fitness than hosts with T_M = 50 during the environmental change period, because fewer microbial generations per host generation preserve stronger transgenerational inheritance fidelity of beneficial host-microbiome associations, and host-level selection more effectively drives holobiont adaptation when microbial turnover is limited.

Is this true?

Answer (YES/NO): NO